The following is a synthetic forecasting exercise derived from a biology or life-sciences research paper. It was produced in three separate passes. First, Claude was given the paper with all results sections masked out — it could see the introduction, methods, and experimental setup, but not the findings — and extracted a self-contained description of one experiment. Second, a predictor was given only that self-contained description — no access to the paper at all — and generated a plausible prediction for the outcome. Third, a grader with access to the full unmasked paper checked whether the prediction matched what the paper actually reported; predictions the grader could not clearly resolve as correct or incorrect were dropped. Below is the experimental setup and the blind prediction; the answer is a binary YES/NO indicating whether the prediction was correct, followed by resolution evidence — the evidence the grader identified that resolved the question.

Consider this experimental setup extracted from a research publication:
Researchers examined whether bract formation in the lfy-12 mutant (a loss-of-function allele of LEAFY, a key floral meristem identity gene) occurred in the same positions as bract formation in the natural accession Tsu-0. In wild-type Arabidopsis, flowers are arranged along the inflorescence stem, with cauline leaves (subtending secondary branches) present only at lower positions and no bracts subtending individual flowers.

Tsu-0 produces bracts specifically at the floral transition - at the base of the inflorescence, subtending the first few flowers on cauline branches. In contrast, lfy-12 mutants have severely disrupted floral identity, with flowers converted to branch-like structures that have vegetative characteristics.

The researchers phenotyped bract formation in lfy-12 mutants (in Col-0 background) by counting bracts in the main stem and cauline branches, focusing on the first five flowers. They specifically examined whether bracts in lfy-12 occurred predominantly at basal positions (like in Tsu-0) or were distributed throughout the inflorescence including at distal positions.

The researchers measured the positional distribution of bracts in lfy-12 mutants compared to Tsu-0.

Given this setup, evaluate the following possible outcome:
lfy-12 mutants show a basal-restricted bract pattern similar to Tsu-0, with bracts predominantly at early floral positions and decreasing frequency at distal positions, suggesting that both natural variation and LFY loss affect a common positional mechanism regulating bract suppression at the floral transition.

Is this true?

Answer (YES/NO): NO